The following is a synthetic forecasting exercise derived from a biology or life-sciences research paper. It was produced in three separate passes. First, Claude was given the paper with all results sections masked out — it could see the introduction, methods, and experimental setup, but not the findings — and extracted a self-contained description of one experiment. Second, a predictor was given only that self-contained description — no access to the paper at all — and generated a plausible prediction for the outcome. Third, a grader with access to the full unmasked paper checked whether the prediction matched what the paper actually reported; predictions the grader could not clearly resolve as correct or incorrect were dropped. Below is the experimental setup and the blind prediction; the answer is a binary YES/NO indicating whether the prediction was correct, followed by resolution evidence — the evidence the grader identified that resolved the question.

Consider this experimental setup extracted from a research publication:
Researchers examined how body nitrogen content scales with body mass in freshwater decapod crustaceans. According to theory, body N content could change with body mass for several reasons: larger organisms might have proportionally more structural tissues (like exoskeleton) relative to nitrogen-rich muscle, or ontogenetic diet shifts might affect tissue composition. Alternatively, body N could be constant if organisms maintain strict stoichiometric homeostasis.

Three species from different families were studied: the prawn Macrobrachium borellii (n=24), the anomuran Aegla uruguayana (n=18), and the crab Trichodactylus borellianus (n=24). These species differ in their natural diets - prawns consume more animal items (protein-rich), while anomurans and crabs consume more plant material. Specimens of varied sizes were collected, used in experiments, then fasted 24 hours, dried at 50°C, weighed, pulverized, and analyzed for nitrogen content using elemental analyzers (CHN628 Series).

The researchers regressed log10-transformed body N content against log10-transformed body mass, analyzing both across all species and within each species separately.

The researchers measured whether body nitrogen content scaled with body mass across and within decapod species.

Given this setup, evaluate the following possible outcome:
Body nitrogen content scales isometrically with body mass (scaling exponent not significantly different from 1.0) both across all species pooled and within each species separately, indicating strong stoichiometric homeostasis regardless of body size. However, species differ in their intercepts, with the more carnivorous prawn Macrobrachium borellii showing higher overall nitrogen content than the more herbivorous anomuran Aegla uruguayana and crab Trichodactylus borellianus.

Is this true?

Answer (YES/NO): NO